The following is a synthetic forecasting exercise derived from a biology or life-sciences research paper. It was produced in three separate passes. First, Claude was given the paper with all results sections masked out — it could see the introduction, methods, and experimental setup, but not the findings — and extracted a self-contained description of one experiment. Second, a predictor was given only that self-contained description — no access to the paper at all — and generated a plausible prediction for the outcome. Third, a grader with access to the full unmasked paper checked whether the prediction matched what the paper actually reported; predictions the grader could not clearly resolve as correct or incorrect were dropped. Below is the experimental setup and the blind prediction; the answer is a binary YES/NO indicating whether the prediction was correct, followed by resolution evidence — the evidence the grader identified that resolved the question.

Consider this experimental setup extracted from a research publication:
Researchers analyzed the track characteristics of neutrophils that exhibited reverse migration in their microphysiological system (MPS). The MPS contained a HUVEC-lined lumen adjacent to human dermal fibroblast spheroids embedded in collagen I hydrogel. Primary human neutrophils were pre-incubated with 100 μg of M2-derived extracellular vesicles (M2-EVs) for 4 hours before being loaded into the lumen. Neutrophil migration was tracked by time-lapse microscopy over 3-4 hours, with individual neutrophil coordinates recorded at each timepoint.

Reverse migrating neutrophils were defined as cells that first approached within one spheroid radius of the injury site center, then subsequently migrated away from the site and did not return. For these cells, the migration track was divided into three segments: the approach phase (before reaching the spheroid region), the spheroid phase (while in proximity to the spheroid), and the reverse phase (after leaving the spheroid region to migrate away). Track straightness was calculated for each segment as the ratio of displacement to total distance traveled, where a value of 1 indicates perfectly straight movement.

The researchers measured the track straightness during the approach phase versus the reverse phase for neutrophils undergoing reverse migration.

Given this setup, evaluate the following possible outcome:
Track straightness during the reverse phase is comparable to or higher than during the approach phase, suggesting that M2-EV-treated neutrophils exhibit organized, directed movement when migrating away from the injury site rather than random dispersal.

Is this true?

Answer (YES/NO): YES